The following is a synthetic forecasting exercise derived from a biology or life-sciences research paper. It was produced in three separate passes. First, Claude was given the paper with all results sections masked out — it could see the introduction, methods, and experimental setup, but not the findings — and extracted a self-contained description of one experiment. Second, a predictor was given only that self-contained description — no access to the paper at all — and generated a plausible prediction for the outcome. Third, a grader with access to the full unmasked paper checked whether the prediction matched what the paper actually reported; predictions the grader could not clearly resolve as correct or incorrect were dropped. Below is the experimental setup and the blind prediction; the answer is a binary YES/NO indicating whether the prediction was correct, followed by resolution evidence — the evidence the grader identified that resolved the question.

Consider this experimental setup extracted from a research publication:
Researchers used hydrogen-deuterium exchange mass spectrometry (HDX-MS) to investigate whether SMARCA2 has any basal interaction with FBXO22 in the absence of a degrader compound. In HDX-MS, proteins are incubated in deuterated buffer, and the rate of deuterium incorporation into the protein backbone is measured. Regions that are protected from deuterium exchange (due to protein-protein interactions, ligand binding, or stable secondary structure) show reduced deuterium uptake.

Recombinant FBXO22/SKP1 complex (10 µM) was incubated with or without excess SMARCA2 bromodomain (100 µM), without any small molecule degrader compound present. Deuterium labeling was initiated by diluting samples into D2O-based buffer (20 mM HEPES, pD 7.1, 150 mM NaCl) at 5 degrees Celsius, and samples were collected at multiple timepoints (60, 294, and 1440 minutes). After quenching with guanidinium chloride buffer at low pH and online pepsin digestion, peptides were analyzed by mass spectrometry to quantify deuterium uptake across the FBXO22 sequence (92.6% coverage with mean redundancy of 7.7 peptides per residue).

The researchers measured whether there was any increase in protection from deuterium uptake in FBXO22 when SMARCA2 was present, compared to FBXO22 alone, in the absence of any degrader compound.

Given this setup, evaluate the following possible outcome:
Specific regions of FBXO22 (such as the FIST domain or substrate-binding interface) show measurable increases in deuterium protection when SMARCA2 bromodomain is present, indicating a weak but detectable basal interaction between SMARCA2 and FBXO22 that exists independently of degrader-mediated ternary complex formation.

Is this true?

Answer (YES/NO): YES